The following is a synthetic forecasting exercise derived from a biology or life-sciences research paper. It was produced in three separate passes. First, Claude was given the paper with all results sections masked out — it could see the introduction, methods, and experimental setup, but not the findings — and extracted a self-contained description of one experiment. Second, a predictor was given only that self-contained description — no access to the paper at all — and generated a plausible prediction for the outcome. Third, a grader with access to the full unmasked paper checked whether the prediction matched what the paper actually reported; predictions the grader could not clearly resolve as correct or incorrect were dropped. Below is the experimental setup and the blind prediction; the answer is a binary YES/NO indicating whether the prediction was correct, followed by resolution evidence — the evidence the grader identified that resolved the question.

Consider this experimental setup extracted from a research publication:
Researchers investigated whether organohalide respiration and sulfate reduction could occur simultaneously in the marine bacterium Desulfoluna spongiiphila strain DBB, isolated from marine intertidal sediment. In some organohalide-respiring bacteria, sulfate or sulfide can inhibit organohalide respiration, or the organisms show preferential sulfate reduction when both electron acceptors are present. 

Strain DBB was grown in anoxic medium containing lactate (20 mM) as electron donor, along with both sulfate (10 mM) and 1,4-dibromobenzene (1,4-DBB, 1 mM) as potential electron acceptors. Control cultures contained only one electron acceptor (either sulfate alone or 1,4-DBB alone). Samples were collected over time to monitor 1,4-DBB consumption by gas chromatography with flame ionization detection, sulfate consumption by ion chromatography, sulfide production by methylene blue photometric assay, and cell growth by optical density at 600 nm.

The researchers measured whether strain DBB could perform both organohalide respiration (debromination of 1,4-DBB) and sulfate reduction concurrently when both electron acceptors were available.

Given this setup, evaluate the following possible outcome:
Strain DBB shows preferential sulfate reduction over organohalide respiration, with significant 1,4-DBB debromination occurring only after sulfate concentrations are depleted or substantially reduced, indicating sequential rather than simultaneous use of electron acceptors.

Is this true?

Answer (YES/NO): NO